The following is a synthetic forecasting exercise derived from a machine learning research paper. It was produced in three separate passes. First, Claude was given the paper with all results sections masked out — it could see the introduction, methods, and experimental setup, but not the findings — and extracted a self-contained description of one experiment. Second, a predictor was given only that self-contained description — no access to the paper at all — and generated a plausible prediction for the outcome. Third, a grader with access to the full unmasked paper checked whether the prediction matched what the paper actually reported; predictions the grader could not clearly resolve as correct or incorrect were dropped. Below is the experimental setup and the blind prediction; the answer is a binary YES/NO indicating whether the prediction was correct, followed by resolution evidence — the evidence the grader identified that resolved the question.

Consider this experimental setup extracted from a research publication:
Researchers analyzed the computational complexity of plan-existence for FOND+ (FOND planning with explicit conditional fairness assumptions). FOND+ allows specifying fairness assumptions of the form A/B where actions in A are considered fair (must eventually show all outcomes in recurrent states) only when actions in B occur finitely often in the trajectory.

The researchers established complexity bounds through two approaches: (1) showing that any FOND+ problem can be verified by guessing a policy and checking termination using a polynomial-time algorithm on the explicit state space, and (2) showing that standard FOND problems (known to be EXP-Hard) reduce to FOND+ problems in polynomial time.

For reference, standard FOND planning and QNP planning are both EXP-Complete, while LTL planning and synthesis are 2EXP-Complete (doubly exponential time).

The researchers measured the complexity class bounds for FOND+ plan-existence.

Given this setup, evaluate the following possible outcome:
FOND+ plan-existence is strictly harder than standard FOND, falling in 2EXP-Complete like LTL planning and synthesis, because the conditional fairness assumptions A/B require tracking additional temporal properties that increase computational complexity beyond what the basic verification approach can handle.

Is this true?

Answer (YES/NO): NO